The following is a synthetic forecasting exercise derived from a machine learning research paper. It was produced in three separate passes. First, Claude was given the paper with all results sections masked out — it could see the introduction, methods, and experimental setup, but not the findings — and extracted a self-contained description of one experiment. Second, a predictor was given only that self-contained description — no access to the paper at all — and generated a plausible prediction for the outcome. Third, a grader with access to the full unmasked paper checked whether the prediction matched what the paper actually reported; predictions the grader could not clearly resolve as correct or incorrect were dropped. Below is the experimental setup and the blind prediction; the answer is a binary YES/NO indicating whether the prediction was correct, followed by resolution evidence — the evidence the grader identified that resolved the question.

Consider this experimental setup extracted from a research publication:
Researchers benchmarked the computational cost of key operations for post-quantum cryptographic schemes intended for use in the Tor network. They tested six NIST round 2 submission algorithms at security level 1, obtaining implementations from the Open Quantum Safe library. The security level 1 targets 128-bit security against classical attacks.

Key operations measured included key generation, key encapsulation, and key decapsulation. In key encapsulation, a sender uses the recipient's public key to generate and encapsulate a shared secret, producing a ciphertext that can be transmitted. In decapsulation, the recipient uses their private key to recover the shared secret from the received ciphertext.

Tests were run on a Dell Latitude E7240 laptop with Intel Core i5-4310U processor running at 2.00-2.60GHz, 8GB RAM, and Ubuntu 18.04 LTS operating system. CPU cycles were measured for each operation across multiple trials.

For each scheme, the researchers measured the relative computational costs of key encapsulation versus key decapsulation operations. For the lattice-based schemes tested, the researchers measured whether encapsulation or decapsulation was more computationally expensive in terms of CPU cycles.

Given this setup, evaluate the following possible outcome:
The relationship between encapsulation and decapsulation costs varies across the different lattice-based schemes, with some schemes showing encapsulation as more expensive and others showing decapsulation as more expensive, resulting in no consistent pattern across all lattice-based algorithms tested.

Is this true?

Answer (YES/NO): NO